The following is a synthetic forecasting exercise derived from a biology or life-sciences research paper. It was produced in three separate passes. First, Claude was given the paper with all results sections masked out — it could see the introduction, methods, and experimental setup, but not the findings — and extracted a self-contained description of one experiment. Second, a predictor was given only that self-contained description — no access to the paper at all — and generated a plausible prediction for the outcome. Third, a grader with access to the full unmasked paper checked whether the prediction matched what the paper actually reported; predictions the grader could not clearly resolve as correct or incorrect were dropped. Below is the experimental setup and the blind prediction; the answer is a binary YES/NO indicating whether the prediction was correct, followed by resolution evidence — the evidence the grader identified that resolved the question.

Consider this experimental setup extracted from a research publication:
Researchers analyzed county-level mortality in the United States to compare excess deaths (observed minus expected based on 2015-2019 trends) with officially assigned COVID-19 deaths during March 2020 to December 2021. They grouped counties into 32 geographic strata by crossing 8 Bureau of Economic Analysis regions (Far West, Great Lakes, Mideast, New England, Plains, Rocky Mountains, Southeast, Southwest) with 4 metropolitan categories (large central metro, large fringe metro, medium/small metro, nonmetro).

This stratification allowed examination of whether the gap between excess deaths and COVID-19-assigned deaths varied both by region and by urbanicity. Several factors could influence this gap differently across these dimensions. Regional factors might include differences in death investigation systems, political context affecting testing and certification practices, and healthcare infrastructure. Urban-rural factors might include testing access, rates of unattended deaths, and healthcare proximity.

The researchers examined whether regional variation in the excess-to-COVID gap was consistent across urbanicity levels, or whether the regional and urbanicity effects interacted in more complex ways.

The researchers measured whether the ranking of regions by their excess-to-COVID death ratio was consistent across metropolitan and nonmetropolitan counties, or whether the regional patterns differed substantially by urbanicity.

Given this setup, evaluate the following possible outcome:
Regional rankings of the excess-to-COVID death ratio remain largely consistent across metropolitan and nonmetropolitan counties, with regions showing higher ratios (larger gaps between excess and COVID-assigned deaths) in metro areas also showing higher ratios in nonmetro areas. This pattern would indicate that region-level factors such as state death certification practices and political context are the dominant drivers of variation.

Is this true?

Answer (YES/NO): NO